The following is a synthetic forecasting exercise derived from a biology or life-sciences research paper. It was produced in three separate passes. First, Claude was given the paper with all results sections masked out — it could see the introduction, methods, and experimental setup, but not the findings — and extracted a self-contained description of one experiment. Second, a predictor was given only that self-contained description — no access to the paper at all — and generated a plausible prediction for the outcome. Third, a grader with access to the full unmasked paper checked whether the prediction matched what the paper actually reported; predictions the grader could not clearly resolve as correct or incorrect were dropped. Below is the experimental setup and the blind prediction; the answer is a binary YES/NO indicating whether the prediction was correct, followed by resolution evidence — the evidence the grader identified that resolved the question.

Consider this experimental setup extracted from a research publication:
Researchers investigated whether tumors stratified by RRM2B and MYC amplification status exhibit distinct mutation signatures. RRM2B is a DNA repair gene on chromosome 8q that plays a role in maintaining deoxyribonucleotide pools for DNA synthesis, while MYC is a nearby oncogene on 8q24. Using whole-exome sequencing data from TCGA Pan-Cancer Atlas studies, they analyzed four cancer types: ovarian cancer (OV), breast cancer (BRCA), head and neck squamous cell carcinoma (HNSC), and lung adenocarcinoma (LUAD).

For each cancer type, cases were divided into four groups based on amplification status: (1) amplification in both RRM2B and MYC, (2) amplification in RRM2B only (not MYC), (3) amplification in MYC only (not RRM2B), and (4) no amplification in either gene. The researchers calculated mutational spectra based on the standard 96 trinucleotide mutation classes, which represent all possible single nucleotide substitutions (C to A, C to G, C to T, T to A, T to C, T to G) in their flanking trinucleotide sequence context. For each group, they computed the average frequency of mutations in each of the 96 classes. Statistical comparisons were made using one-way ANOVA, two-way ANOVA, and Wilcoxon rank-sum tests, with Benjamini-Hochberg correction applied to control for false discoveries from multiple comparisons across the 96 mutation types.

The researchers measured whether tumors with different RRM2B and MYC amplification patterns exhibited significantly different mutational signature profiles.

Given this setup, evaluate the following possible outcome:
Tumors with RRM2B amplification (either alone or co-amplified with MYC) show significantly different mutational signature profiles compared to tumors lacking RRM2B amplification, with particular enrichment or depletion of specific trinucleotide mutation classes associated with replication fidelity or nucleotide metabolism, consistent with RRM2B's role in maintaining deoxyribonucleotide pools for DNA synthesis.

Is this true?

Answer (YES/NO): NO